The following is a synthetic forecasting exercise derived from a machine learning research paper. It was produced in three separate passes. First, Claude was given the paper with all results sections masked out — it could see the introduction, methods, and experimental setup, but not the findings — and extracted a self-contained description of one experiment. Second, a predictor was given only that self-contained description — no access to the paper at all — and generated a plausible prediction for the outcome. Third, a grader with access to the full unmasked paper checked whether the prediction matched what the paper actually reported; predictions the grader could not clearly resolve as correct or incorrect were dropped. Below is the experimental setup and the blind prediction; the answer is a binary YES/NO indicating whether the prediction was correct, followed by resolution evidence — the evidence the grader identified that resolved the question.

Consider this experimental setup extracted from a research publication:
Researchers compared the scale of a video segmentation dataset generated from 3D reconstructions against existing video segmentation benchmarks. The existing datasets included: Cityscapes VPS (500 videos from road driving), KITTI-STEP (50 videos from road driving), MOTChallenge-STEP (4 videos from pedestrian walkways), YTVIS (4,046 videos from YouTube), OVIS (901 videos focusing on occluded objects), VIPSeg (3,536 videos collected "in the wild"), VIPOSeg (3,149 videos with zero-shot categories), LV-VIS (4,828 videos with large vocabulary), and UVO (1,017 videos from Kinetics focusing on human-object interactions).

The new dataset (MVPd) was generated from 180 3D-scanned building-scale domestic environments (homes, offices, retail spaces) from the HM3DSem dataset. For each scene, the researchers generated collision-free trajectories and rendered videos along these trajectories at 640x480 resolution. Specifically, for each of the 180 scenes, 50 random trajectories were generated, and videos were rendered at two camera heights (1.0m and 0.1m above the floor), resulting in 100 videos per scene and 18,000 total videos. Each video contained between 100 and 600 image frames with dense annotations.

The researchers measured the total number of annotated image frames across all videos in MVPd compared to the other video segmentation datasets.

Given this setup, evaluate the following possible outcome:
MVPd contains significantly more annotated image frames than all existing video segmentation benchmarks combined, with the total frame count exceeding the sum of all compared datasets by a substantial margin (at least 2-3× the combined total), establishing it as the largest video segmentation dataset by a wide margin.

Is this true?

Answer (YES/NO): YES